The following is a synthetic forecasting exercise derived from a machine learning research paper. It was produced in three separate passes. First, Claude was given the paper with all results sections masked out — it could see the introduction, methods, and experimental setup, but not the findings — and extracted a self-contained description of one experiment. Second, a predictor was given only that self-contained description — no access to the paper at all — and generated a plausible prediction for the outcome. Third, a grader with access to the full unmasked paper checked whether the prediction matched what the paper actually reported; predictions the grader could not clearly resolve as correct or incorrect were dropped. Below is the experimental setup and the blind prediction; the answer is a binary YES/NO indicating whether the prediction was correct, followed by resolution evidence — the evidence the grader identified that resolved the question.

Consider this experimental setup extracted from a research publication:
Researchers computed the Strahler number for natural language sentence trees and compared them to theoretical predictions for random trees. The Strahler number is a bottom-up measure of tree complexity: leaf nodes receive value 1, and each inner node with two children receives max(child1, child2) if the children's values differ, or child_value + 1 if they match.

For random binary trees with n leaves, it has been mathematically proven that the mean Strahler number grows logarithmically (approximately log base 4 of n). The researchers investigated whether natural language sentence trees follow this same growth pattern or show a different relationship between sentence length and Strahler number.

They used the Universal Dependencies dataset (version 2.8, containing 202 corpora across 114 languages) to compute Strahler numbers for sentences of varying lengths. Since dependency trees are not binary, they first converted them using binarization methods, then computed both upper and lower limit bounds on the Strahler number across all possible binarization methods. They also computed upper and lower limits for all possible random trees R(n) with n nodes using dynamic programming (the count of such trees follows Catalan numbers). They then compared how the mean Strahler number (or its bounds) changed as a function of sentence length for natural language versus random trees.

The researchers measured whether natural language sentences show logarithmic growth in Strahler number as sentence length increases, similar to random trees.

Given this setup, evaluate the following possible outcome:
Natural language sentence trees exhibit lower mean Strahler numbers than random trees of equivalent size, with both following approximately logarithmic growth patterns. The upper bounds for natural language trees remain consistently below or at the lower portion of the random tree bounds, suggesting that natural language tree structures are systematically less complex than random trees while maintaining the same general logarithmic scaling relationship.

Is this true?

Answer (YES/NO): NO